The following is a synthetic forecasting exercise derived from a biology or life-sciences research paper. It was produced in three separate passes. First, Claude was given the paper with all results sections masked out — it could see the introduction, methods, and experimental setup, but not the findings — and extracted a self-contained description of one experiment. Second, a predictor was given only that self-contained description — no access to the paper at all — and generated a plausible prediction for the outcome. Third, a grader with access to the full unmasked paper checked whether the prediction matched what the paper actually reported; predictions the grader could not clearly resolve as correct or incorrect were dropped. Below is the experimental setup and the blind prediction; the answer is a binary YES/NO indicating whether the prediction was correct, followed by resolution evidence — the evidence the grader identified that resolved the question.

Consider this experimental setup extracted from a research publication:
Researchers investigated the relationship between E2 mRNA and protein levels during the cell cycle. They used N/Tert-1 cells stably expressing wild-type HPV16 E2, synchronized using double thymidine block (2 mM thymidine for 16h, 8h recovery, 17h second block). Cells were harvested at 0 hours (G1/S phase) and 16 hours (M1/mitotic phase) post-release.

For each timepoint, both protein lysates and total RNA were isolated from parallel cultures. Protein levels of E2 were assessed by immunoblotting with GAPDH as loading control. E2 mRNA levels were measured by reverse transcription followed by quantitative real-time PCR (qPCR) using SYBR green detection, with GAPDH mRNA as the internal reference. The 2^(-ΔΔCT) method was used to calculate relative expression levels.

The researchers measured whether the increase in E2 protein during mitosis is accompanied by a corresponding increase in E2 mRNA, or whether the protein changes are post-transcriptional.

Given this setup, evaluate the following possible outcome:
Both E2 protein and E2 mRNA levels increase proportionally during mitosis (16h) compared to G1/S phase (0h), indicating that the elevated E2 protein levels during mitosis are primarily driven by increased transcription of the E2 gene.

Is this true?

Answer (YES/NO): NO